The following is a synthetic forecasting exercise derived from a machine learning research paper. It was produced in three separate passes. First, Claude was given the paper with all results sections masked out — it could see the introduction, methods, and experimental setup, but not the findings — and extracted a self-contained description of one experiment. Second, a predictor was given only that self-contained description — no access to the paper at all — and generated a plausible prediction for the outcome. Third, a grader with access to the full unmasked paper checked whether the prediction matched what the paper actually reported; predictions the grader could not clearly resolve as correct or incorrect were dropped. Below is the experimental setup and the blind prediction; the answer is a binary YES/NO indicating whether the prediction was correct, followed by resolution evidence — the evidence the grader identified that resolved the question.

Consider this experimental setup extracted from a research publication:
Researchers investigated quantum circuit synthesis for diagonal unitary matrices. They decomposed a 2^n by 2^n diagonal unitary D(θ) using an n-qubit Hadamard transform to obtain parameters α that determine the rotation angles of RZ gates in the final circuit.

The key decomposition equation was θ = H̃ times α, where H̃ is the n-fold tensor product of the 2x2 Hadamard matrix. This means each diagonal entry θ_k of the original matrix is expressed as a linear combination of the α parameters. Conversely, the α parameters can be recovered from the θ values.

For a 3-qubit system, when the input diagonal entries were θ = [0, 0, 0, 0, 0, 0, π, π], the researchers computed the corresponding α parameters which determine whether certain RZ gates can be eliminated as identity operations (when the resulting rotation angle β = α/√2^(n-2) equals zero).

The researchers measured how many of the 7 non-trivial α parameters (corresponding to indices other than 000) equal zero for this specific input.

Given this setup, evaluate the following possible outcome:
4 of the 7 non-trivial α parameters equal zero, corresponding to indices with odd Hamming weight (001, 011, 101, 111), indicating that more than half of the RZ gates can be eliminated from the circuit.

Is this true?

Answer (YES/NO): NO